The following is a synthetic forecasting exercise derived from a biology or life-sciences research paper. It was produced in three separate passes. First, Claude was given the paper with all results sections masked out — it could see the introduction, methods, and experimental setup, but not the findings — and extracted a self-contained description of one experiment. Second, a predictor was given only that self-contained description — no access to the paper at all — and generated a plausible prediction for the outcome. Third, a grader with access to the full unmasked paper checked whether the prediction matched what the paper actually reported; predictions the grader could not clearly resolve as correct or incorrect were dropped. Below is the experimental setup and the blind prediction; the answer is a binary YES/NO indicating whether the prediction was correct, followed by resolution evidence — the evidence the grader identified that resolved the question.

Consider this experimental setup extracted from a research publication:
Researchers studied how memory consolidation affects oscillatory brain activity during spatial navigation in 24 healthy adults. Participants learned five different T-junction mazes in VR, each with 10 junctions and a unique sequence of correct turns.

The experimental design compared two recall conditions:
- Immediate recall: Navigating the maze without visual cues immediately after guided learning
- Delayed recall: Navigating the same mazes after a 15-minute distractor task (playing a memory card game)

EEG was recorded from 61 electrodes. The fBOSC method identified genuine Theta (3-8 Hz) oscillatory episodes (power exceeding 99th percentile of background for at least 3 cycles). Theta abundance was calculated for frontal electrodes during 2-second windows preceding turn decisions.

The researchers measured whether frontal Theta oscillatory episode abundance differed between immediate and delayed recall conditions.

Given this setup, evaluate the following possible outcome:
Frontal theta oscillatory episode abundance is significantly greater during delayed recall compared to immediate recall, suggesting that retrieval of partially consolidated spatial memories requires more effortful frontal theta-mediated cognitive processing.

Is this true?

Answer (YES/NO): YES